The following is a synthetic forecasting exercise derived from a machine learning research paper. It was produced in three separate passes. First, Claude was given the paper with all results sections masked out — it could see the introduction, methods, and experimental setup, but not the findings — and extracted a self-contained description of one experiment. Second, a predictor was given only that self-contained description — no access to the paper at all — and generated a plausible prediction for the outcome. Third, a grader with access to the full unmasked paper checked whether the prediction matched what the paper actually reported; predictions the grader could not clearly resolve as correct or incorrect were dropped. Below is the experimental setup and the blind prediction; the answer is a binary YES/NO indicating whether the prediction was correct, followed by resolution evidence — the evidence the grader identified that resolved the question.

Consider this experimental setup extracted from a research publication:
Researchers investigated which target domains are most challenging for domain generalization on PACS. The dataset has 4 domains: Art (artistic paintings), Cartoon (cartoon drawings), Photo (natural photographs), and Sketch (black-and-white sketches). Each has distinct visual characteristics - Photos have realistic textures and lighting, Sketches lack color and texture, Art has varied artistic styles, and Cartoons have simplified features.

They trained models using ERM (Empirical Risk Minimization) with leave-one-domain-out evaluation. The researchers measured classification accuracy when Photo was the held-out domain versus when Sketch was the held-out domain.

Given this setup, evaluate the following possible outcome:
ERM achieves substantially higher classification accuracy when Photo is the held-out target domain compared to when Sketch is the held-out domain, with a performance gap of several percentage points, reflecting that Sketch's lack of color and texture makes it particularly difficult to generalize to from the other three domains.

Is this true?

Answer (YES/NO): YES